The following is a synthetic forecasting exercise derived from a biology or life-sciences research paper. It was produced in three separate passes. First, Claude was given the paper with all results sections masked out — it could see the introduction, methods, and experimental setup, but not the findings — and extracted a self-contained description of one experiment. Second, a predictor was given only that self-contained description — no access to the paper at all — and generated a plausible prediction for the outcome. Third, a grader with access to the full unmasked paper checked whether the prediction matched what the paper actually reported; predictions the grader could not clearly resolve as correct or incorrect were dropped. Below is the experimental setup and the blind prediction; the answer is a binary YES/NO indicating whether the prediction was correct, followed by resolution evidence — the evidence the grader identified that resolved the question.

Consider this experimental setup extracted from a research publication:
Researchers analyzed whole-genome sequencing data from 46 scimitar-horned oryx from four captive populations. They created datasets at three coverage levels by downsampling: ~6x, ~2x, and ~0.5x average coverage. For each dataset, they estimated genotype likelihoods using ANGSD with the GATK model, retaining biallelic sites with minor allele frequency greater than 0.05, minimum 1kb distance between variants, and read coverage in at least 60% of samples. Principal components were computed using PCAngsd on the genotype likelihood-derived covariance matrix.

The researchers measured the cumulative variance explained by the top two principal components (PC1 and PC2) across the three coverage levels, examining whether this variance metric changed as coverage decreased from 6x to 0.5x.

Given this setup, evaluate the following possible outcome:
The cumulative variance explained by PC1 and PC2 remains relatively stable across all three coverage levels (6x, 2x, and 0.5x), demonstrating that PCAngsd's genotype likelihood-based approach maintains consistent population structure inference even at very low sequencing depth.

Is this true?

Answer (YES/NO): NO